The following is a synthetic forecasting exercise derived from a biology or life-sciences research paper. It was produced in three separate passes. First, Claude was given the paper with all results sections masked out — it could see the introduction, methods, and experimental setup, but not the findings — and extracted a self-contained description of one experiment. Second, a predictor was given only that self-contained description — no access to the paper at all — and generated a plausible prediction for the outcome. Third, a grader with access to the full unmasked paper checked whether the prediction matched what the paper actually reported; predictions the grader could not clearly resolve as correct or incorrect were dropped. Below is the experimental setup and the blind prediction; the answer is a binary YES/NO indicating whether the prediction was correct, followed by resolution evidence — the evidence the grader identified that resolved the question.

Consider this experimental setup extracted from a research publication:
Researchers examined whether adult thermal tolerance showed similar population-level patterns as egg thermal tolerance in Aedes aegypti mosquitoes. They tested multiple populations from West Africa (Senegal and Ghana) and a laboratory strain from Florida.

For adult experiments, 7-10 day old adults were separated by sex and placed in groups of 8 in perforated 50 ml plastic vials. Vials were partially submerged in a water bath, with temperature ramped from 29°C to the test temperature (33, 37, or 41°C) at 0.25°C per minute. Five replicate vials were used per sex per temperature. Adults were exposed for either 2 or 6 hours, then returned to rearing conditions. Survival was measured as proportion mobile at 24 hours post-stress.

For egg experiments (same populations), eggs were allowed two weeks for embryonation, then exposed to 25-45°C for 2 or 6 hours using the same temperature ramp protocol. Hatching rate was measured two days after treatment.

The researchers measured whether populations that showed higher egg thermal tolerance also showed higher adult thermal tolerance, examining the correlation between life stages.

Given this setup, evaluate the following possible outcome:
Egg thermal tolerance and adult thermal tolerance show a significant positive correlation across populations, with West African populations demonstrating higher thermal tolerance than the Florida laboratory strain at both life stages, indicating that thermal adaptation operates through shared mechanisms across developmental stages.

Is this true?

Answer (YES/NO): NO